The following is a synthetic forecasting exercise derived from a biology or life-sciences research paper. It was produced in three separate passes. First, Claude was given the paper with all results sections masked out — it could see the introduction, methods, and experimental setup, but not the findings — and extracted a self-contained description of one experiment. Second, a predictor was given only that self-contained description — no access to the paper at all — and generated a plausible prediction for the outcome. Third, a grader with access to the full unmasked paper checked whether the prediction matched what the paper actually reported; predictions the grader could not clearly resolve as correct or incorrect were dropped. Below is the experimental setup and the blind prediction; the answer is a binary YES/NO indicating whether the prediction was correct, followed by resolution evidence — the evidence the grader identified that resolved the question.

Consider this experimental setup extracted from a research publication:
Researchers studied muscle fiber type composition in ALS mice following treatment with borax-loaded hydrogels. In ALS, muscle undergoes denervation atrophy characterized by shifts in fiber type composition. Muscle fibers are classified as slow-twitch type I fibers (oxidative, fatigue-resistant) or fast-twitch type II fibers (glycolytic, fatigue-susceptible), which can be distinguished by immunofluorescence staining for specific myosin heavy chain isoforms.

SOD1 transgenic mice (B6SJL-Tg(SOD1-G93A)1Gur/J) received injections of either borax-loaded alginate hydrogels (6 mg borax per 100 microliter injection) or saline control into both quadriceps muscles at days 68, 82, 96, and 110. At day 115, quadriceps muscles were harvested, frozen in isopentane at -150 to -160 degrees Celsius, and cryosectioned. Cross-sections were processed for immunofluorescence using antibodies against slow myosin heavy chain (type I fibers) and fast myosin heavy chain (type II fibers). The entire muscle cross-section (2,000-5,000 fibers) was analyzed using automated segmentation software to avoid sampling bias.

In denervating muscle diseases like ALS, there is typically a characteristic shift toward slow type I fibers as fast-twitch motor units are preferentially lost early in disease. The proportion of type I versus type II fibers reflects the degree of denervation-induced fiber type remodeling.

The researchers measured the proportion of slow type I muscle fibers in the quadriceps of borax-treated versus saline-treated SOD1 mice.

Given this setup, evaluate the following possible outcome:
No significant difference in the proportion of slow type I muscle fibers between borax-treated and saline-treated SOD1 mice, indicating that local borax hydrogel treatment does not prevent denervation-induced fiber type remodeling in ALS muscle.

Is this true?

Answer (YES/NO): NO